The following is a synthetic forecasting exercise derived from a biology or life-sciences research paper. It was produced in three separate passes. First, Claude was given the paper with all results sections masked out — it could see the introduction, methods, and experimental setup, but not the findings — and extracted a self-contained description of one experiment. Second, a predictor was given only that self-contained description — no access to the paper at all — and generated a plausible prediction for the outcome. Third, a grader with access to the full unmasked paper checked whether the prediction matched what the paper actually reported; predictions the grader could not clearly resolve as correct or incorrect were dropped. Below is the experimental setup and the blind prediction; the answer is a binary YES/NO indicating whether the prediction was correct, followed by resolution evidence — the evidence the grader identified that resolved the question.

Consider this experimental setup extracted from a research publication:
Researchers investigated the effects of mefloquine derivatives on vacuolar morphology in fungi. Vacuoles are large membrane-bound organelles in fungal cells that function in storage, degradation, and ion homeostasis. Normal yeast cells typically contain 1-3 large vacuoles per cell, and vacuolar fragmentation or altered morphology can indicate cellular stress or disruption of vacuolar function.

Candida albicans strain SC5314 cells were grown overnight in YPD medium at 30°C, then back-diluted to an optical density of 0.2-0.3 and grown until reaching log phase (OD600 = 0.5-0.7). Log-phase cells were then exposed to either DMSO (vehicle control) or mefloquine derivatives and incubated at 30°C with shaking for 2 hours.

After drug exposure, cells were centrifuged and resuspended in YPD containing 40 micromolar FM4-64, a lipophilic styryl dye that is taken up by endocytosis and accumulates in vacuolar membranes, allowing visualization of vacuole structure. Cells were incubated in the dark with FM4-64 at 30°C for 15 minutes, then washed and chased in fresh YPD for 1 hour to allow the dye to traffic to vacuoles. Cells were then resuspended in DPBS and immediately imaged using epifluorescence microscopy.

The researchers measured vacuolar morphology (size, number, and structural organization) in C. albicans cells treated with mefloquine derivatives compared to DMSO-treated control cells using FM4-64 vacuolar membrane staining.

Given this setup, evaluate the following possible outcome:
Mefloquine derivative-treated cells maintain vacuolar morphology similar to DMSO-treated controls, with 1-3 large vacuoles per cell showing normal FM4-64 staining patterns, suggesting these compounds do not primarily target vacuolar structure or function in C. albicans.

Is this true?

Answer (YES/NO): NO